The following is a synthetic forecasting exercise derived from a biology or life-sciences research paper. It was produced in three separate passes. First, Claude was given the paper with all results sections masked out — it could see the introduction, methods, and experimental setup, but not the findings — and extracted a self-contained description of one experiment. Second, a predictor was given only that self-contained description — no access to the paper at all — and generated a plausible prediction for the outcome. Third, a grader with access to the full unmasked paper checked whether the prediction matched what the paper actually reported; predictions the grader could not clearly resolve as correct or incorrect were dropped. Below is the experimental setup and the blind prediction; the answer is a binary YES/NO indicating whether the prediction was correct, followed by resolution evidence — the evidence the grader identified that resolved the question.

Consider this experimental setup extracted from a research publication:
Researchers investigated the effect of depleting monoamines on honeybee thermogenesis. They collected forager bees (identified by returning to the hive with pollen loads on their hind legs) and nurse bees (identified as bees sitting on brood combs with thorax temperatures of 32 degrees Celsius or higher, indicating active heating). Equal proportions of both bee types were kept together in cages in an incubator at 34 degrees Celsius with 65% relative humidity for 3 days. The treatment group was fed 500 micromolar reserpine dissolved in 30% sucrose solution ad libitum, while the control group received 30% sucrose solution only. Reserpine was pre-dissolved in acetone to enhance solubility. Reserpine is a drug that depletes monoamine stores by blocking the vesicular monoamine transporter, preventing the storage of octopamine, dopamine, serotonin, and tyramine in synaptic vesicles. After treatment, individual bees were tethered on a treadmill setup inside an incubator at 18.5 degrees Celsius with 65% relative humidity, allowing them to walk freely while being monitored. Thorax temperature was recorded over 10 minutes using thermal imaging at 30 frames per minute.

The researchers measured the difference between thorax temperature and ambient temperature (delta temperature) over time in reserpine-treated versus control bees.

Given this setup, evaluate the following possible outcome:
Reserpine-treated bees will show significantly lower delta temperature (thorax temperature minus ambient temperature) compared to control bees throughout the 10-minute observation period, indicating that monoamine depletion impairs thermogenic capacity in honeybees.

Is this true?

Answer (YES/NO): YES